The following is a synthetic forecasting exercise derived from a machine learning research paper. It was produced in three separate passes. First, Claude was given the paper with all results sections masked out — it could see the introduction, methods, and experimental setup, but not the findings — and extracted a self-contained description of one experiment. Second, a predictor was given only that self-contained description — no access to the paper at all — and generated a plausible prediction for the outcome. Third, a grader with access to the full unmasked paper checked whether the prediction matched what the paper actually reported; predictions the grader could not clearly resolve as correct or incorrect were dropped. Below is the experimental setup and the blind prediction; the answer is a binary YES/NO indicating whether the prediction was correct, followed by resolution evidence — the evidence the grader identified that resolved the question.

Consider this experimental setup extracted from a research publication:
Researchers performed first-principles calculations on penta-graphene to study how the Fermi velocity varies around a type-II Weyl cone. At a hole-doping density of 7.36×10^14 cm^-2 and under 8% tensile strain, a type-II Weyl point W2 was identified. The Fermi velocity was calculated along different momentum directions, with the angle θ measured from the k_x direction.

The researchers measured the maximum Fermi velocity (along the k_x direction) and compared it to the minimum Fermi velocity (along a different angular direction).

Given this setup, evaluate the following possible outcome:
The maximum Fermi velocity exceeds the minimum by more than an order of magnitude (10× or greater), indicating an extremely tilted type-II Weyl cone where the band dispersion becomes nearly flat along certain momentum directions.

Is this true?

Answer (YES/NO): YES